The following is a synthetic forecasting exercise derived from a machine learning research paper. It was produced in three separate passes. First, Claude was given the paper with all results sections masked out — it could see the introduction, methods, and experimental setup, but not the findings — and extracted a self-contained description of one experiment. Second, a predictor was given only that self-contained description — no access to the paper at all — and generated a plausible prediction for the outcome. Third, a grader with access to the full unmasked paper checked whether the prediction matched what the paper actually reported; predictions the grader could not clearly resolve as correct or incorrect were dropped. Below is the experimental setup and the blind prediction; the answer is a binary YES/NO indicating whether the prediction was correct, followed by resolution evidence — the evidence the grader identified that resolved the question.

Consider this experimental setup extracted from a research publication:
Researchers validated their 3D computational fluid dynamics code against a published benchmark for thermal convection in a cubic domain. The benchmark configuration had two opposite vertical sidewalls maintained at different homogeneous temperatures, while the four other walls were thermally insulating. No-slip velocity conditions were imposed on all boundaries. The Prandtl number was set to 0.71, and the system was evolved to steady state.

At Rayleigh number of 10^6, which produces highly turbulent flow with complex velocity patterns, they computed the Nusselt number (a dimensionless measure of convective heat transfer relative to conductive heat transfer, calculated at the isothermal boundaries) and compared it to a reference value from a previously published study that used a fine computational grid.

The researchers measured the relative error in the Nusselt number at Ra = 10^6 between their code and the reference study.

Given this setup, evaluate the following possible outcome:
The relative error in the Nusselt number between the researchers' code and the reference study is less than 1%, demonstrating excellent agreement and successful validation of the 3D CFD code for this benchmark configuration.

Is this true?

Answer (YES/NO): YES